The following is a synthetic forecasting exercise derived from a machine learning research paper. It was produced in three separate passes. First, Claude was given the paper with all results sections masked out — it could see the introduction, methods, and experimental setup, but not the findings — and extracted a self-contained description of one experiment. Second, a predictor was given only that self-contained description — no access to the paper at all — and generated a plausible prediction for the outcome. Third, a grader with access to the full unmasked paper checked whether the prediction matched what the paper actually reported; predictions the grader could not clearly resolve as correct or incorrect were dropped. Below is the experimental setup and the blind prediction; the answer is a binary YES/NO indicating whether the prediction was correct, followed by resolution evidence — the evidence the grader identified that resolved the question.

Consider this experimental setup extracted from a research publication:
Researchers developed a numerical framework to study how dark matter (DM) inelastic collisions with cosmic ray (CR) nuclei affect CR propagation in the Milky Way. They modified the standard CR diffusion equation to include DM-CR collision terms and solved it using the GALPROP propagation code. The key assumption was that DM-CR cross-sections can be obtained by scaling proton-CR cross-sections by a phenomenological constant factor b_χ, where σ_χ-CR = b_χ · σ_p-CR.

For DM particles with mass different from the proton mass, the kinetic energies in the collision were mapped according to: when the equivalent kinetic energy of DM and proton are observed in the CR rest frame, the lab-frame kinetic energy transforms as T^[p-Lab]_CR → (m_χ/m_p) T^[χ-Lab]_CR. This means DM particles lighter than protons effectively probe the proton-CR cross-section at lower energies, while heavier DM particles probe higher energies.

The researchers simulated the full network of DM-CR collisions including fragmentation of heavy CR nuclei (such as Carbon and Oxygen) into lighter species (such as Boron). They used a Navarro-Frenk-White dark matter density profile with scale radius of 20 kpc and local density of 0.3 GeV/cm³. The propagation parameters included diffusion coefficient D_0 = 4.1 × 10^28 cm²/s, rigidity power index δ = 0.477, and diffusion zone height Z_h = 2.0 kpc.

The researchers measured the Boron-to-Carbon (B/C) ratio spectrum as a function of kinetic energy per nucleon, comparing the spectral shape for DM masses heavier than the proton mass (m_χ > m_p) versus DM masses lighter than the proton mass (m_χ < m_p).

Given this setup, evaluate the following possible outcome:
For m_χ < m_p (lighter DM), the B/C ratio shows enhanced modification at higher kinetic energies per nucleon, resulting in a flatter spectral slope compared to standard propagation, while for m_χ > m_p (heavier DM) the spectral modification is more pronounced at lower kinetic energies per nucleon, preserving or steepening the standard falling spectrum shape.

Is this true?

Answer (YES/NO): NO